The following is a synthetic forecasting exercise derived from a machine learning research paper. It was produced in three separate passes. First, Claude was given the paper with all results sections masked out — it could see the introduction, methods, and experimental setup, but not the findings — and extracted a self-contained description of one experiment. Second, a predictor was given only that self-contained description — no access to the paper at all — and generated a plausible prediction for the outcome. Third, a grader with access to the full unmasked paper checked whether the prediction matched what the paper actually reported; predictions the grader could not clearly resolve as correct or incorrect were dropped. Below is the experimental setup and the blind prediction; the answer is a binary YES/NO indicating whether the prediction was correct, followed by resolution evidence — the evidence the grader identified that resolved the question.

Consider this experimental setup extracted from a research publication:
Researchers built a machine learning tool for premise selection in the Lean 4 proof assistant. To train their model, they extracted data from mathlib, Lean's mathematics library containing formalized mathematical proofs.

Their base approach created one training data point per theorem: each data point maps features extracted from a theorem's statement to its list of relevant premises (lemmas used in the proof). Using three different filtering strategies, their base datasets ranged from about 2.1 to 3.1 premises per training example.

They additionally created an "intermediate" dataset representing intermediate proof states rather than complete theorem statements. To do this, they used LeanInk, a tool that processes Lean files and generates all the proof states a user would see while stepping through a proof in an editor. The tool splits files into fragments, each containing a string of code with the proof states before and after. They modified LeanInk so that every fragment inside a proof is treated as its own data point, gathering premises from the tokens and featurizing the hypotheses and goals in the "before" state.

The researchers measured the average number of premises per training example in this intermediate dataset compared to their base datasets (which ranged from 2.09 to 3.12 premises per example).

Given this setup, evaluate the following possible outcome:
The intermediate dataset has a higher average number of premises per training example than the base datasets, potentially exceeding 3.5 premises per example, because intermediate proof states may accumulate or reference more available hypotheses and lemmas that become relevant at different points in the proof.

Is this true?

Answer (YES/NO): NO